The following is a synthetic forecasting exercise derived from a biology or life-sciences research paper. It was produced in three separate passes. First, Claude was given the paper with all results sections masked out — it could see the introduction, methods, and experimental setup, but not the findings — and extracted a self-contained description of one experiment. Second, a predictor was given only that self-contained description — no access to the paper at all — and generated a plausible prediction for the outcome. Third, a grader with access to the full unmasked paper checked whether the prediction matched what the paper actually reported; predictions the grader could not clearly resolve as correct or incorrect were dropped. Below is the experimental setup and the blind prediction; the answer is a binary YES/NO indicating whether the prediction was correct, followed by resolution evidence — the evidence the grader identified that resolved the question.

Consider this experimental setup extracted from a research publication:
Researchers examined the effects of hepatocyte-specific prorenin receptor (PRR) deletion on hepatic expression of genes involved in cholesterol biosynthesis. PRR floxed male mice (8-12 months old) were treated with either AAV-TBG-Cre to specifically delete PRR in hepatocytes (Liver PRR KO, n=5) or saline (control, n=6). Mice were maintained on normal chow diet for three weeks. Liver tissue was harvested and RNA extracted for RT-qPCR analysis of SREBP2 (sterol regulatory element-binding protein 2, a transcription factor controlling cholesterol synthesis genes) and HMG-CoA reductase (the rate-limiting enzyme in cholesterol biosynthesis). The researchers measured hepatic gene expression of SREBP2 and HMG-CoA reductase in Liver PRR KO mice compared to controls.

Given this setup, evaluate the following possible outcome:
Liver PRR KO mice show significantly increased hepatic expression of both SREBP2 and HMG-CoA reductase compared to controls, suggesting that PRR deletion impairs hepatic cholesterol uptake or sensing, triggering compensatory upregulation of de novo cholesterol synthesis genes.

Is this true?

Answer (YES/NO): YES